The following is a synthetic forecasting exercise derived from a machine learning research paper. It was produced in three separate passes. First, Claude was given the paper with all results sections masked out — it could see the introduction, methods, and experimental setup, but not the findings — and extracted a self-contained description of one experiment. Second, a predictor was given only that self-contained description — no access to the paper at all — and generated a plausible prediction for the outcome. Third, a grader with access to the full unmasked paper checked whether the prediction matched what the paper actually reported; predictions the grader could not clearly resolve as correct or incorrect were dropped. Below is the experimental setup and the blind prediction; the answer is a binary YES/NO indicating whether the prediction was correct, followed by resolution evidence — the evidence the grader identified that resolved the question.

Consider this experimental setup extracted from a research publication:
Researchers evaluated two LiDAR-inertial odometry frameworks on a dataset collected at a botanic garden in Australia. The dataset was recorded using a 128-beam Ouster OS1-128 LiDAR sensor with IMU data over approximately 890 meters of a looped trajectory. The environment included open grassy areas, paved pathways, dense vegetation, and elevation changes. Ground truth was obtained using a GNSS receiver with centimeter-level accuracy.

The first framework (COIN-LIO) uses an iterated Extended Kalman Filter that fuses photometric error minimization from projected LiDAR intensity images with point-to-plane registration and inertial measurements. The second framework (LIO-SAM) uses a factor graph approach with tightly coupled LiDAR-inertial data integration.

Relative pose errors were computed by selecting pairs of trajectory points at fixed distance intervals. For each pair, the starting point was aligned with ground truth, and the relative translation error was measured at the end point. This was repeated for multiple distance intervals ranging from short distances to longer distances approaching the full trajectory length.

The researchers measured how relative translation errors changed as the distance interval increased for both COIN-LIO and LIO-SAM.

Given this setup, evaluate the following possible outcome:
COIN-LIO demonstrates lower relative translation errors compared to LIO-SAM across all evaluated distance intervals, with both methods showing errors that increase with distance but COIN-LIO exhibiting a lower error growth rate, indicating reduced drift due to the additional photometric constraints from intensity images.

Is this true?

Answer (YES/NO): YES